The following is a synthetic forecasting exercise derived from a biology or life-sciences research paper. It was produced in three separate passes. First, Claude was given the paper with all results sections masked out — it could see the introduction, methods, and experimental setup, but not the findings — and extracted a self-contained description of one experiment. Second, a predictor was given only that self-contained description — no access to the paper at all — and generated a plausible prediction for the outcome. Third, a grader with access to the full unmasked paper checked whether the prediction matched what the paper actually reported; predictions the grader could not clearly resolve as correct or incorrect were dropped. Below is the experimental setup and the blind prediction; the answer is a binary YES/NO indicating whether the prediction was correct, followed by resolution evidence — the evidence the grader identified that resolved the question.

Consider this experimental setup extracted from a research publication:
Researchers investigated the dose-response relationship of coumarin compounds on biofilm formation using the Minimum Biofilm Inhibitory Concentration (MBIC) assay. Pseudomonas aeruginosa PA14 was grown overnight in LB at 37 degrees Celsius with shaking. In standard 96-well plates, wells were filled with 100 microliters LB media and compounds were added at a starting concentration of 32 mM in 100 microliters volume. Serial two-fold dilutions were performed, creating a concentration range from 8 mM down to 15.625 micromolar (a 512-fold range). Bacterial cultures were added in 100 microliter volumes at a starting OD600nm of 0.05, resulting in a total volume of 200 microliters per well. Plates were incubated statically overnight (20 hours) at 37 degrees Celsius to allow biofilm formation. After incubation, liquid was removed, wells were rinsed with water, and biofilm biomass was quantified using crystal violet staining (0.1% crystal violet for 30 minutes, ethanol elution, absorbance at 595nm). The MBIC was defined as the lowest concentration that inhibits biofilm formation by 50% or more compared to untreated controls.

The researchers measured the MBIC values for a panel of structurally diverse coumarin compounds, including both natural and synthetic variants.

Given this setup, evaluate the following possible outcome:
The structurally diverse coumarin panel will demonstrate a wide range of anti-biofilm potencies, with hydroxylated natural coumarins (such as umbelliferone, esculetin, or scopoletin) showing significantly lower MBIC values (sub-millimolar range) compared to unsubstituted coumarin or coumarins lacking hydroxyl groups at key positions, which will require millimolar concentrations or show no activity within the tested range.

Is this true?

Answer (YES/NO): NO